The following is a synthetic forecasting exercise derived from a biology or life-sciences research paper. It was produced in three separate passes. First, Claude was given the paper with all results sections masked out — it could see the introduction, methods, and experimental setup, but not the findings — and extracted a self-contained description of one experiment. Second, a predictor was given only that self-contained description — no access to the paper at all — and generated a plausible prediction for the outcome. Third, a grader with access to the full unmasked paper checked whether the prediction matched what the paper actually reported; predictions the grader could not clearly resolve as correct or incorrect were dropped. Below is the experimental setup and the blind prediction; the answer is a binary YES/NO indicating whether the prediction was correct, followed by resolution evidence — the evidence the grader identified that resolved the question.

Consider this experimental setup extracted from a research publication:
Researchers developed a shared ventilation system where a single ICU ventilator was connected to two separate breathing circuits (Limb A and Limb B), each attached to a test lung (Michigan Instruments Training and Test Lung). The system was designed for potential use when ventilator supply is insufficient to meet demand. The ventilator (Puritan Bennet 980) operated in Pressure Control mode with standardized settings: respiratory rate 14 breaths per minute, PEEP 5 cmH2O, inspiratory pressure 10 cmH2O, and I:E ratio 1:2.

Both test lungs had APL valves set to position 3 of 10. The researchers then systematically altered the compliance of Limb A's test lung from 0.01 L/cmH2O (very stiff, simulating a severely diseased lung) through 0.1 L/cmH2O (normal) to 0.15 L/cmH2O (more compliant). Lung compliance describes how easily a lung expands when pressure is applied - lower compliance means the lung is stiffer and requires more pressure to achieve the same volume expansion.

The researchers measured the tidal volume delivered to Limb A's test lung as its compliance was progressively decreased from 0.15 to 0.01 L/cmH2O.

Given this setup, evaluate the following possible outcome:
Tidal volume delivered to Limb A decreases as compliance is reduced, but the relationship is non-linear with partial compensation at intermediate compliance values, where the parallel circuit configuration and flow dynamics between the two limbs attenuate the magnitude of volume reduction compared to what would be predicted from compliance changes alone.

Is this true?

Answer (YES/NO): NO